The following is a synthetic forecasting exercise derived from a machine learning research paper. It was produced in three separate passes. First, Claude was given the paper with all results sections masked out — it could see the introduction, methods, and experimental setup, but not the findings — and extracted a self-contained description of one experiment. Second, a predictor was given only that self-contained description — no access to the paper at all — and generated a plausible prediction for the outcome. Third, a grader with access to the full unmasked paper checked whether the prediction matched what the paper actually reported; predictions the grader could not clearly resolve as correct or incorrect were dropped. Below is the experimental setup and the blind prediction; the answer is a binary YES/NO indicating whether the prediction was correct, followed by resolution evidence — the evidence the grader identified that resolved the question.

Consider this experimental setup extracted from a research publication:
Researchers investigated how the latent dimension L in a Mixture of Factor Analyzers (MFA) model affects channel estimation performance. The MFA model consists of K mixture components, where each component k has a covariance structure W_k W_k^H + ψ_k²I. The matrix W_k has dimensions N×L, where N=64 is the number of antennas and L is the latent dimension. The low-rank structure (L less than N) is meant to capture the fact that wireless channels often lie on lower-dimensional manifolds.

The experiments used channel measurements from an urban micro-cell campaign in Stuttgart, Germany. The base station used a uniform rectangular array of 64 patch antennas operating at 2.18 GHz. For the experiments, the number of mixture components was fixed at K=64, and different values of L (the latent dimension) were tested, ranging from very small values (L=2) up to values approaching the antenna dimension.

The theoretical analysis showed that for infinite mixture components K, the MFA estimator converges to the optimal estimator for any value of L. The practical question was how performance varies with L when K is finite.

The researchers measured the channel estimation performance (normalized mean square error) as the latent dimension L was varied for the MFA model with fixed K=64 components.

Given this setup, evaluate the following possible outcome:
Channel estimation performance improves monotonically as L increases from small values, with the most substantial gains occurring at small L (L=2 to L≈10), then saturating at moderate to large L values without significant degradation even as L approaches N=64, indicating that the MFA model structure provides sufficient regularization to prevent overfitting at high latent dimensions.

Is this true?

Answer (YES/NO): NO